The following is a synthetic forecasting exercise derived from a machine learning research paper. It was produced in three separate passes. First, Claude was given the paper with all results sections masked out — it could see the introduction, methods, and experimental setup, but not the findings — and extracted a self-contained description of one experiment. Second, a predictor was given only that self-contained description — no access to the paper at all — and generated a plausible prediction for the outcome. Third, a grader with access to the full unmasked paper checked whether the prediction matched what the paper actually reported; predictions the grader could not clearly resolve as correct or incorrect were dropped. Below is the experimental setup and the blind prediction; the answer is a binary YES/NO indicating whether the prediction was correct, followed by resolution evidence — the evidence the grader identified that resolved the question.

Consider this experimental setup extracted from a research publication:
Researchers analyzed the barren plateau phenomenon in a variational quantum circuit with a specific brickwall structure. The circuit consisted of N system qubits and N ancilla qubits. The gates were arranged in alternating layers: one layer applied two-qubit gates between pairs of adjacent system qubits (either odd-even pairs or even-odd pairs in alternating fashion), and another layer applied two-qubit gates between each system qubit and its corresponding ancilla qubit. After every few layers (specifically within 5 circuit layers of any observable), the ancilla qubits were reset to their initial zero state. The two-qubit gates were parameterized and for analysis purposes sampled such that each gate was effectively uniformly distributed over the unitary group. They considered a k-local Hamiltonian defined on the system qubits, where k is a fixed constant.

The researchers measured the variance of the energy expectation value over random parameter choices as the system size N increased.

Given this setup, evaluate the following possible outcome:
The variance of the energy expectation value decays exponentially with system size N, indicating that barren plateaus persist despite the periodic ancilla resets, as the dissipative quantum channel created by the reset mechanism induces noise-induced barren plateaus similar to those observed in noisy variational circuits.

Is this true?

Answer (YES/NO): NO